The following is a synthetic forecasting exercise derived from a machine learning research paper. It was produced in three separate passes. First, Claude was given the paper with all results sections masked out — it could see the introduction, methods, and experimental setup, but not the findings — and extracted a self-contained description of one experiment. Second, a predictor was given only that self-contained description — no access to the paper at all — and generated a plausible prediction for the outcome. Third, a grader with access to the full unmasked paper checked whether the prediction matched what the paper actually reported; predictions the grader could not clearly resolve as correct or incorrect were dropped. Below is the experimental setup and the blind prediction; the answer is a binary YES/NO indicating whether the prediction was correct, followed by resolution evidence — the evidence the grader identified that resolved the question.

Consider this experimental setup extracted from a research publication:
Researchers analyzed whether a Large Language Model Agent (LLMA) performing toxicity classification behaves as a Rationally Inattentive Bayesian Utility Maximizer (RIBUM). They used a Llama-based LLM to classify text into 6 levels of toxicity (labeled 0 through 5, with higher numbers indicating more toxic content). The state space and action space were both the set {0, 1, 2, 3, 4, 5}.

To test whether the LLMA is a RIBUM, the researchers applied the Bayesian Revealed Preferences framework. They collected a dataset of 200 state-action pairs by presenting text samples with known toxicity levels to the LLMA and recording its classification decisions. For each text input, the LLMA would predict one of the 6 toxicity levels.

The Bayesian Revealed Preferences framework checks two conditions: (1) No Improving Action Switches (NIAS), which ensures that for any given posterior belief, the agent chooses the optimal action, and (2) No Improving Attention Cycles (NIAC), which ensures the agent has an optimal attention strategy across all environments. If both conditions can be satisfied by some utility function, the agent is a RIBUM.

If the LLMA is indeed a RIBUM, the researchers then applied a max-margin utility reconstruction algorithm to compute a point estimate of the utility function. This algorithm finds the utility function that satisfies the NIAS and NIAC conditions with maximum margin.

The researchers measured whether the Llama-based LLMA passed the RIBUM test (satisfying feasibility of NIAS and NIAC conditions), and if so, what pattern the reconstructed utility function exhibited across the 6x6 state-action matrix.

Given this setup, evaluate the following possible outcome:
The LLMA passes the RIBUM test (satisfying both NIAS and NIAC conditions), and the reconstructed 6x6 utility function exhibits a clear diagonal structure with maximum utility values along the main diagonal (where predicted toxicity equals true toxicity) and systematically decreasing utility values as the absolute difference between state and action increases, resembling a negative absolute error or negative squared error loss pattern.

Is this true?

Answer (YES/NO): NO